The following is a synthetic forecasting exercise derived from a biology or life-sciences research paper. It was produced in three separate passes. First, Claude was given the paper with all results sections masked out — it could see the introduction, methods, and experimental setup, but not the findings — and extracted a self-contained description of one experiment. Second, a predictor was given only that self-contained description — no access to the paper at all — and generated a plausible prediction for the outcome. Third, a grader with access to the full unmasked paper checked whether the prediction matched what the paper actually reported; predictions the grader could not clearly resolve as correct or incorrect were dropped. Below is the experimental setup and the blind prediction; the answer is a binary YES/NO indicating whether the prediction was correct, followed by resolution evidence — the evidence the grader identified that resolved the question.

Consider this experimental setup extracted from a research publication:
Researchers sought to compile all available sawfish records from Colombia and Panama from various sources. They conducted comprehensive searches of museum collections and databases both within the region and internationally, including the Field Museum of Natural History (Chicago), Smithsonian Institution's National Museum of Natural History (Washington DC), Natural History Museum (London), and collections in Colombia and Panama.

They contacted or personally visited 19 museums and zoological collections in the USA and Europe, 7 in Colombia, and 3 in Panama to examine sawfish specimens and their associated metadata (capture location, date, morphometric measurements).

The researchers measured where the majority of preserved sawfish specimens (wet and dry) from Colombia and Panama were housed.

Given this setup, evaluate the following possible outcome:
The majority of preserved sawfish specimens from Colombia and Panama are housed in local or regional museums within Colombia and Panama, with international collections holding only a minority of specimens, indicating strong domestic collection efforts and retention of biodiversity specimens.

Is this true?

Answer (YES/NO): NO